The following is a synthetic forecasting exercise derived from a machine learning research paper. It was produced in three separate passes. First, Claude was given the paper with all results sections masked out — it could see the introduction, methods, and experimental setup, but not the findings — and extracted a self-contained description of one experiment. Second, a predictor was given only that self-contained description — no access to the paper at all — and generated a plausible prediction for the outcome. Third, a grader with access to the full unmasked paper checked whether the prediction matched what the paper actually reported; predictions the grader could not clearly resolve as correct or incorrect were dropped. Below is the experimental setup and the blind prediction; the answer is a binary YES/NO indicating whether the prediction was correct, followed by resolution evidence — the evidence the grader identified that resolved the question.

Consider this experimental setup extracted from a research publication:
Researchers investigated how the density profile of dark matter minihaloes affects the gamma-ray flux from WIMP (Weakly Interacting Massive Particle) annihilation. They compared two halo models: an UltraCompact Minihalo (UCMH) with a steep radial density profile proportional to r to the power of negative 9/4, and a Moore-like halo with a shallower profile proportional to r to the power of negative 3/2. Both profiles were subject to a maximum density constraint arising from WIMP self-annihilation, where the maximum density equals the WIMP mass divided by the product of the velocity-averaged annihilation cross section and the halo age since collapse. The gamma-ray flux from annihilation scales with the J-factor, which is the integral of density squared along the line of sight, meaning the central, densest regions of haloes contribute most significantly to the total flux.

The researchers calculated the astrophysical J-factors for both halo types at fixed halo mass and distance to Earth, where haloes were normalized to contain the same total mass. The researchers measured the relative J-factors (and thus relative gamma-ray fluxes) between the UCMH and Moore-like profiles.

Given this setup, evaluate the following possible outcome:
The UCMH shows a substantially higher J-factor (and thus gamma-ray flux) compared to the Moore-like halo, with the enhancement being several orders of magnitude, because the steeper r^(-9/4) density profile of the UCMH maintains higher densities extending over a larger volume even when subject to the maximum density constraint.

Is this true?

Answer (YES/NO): YES